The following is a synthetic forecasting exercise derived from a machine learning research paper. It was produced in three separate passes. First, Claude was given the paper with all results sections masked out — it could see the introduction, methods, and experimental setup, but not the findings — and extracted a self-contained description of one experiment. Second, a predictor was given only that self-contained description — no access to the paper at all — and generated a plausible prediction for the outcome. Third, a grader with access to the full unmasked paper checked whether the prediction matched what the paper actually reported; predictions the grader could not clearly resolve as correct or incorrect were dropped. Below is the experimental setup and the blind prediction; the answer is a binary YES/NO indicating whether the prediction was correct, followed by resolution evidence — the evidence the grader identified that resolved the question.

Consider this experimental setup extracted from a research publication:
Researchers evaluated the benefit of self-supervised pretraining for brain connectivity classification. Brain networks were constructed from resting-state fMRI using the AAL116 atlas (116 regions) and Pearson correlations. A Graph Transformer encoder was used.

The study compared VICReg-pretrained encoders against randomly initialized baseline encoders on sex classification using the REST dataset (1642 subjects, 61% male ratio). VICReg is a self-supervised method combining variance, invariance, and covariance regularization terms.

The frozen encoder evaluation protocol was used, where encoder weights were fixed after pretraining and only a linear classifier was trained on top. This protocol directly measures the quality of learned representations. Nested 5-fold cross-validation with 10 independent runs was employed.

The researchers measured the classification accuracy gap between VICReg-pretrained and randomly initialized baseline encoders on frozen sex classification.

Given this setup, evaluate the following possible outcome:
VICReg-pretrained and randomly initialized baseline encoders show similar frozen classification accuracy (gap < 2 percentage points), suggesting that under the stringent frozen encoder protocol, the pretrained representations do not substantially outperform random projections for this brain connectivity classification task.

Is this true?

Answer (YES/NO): YES